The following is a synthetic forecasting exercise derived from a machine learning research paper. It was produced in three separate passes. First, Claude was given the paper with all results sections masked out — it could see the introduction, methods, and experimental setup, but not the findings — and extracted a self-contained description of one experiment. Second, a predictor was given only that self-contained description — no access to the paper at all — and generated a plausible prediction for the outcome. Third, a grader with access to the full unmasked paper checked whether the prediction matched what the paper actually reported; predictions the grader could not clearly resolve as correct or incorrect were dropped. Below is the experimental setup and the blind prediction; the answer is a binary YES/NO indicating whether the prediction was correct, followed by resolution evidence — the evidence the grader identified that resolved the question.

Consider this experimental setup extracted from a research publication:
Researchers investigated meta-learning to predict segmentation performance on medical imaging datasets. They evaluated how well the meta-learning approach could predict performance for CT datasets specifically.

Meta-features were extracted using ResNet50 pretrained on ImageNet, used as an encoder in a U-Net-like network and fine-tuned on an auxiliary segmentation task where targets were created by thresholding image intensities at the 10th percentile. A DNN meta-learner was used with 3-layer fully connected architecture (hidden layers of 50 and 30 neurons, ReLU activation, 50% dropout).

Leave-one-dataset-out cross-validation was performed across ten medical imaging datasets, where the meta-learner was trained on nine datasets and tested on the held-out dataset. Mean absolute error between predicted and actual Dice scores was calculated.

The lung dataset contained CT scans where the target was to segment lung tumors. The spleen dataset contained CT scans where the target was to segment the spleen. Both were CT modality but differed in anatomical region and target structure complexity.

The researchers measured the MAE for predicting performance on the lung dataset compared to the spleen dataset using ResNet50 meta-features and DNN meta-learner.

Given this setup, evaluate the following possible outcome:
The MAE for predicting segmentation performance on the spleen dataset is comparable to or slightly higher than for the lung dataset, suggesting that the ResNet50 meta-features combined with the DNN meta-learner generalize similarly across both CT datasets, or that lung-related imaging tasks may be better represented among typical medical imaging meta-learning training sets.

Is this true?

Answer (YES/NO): NO